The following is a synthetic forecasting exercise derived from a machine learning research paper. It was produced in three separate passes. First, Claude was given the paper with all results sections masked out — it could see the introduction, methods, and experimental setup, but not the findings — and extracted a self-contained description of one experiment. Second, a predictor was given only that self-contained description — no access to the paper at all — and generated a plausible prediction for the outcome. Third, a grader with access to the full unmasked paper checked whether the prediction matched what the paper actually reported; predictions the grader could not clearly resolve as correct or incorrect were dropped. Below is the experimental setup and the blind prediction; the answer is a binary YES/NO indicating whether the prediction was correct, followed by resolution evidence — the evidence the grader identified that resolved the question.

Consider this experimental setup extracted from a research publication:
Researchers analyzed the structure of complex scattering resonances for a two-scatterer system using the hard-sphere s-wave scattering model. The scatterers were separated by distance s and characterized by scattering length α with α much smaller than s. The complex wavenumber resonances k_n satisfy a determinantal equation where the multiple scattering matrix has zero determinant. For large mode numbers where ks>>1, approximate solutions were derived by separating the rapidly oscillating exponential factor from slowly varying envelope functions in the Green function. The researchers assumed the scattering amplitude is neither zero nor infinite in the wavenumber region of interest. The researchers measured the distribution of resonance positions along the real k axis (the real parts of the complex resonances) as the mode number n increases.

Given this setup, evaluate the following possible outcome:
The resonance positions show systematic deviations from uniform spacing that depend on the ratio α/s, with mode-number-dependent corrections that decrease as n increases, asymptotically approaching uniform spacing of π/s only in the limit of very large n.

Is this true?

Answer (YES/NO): NO